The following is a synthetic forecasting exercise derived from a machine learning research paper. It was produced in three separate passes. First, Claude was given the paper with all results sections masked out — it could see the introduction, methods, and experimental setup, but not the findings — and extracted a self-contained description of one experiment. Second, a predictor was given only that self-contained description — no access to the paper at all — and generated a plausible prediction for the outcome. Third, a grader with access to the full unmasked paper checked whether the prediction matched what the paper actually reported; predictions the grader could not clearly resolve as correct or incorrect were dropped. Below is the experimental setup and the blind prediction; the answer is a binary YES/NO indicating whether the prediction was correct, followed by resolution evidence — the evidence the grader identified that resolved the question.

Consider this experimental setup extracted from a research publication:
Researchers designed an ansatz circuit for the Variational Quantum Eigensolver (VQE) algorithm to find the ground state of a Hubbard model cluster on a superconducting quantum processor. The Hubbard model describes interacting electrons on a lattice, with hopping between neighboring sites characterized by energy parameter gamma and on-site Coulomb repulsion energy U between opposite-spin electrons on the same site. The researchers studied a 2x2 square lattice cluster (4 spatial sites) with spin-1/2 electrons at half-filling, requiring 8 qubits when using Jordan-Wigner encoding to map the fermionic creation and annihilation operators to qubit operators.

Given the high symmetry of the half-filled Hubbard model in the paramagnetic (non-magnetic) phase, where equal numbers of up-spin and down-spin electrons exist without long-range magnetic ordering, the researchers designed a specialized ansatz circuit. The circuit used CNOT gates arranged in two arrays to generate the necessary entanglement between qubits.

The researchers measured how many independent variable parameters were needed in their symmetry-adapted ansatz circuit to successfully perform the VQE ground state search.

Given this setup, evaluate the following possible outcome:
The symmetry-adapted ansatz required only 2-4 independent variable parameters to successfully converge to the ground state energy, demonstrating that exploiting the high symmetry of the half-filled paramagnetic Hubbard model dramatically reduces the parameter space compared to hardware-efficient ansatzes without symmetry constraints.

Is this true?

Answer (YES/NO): NO